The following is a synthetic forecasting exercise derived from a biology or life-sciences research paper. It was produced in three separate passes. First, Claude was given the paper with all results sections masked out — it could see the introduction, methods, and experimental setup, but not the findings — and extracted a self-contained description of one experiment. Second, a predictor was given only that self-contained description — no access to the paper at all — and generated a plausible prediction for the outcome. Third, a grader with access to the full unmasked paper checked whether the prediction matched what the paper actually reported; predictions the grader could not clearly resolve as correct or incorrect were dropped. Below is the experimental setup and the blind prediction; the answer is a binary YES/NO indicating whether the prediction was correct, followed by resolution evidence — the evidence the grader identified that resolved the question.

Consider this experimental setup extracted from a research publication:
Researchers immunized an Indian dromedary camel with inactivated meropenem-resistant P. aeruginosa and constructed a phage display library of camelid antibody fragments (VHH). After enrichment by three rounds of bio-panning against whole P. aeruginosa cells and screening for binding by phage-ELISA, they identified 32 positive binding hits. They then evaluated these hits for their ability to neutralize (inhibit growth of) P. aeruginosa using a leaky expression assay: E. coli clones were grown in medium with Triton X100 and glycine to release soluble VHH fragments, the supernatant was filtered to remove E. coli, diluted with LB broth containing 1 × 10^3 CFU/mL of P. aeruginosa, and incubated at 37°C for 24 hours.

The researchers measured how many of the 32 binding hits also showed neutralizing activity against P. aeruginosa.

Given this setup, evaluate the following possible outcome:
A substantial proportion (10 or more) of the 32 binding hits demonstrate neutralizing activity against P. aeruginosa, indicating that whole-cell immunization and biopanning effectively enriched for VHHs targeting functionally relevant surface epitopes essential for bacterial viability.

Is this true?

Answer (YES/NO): NO